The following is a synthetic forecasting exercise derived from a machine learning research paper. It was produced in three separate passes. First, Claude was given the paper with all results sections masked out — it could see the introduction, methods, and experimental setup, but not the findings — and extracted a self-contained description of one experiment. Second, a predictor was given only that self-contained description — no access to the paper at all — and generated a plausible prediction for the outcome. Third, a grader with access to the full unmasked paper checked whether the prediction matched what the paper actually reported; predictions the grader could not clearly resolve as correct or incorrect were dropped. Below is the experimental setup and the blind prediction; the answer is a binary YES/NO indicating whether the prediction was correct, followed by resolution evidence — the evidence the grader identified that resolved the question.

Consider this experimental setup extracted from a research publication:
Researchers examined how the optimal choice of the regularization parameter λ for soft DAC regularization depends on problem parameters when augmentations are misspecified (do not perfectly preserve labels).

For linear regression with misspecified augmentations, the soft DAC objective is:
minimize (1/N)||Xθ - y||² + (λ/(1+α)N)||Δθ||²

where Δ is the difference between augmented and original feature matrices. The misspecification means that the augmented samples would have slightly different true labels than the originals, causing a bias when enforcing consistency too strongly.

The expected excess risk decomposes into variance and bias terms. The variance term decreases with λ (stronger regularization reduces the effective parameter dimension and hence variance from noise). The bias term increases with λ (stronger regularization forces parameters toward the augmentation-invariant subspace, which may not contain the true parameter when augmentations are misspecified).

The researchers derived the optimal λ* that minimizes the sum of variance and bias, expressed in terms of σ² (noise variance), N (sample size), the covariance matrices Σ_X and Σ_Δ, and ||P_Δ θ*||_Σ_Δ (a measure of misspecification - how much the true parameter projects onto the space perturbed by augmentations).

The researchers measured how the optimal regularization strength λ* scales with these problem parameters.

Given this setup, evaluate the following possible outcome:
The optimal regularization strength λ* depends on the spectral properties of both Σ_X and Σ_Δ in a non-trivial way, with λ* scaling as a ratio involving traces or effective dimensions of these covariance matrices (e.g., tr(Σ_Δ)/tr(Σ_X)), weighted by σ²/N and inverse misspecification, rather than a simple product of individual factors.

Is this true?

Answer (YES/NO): NO